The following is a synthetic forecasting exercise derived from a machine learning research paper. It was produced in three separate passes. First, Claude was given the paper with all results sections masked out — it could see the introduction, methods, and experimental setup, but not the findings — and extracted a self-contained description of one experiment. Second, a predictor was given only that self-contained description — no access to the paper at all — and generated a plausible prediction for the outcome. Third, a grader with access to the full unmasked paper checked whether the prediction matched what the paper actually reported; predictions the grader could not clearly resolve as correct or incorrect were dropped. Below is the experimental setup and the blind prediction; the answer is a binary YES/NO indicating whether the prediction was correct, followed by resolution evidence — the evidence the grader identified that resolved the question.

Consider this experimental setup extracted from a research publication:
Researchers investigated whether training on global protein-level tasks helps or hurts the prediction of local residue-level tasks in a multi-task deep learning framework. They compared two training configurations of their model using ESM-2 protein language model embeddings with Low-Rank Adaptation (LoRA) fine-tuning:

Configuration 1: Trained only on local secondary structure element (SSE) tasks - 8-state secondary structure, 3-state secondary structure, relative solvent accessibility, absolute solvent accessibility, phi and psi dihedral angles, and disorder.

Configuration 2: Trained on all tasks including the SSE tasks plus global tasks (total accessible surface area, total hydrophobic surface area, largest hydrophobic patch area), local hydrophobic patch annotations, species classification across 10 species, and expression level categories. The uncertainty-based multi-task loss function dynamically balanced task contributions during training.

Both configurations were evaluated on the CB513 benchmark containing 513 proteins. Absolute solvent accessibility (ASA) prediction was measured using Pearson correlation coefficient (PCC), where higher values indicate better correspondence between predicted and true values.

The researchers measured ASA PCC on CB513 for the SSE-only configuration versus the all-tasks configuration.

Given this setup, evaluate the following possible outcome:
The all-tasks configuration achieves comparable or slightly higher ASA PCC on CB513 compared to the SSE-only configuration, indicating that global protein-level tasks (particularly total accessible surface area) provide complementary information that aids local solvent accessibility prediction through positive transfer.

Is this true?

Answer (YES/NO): YES